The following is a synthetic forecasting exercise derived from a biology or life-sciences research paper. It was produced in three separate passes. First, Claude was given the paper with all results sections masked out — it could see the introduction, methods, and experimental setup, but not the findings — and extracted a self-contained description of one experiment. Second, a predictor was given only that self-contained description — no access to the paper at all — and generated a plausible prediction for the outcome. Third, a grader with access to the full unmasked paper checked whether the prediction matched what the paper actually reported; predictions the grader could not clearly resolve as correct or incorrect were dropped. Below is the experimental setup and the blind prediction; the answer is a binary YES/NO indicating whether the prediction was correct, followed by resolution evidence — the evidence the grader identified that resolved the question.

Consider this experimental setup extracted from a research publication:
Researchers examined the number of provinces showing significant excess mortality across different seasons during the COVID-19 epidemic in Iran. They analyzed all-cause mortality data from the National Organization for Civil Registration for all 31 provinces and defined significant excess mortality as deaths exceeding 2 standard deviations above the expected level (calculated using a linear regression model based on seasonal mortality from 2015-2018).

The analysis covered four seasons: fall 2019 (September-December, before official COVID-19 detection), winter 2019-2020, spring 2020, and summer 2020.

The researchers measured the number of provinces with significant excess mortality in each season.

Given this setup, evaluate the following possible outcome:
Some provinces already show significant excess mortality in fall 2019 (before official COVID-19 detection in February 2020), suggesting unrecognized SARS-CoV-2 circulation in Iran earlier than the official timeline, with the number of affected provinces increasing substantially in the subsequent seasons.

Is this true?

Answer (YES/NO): NO